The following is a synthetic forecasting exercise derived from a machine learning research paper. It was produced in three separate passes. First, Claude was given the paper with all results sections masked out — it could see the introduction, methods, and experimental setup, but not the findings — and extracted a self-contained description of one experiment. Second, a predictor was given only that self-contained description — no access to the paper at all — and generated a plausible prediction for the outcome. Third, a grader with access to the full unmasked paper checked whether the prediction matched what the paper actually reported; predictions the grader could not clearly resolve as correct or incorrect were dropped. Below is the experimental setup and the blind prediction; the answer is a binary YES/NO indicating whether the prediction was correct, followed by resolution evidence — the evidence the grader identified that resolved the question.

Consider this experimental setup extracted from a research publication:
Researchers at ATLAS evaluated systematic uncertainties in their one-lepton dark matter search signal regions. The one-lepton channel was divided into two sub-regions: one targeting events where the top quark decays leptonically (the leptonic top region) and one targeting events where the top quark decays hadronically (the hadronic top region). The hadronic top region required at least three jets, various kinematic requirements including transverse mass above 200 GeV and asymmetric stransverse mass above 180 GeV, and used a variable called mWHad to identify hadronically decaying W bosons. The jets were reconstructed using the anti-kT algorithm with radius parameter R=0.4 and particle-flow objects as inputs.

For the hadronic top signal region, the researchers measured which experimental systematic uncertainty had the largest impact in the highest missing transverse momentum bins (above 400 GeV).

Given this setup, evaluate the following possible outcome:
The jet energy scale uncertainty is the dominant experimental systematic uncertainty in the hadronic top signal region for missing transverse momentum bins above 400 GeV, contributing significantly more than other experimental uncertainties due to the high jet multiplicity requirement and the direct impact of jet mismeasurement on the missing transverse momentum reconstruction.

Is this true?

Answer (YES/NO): YES